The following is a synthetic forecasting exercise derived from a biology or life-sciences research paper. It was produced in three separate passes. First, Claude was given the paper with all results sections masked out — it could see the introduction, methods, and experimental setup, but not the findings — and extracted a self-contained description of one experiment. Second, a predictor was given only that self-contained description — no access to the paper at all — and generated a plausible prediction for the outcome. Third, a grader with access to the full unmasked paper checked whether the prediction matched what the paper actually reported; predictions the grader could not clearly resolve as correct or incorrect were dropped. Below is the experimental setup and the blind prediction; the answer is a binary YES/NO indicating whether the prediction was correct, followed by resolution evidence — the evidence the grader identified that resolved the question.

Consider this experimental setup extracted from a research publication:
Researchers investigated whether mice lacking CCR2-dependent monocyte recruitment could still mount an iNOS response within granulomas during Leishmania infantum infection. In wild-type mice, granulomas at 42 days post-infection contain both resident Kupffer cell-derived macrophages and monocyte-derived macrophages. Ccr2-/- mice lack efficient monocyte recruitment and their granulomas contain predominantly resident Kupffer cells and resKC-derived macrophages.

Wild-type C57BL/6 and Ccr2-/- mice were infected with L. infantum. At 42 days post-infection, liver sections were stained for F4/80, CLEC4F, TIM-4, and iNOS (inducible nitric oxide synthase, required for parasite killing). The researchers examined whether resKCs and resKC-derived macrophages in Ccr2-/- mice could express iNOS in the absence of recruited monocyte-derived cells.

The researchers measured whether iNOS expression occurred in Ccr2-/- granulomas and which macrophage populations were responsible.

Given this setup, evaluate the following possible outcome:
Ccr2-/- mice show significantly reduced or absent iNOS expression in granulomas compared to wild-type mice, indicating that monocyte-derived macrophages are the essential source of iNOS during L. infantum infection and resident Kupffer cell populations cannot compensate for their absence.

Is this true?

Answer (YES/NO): NO